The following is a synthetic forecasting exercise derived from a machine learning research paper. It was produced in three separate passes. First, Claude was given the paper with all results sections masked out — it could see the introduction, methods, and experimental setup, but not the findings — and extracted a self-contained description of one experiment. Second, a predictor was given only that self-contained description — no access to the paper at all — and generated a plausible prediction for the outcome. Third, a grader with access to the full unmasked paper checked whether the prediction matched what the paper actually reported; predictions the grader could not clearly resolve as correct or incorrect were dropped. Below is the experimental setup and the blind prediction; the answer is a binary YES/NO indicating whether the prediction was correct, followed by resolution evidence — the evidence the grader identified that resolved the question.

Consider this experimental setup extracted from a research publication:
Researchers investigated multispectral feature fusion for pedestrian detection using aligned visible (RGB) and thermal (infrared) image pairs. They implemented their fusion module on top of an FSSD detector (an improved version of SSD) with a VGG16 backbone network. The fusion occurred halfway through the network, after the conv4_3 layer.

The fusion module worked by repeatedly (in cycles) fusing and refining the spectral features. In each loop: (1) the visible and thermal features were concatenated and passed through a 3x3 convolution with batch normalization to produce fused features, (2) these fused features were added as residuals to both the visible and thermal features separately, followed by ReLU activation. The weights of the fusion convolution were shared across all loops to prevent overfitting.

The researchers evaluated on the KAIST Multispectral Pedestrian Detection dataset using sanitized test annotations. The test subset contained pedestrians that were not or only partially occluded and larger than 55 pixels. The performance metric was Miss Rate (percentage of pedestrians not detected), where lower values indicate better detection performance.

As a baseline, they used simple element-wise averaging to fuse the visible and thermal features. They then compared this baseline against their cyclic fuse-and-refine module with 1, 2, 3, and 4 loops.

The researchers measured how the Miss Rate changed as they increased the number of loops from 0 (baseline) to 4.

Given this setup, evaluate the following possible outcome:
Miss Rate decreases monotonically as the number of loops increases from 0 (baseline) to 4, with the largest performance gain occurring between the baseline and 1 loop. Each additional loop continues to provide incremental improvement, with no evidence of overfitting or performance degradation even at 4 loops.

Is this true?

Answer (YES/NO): NO